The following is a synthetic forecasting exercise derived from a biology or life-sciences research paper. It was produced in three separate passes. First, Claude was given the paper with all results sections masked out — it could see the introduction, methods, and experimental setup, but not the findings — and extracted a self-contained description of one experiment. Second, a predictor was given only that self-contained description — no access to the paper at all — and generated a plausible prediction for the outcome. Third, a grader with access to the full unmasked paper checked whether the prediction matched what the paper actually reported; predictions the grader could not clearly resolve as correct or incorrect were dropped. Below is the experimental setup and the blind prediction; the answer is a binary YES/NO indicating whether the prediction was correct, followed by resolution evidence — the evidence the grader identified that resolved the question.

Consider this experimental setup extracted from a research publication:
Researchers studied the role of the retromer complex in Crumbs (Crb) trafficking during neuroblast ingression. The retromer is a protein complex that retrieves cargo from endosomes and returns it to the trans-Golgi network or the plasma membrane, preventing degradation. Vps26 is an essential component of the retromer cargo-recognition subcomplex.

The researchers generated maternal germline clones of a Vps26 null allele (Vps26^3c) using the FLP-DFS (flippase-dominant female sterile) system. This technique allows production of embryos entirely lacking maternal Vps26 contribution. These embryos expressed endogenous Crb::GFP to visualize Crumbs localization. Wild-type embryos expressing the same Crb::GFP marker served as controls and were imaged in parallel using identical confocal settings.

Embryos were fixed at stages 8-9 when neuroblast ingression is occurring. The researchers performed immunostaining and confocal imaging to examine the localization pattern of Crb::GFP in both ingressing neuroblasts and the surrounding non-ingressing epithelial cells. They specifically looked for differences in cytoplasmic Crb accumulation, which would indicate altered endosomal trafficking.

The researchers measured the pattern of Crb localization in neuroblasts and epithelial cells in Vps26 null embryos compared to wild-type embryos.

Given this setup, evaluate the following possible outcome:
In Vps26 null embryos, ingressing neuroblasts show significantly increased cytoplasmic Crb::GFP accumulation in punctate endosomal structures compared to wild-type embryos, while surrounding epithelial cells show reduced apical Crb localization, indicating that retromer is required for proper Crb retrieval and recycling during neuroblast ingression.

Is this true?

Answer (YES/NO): NO